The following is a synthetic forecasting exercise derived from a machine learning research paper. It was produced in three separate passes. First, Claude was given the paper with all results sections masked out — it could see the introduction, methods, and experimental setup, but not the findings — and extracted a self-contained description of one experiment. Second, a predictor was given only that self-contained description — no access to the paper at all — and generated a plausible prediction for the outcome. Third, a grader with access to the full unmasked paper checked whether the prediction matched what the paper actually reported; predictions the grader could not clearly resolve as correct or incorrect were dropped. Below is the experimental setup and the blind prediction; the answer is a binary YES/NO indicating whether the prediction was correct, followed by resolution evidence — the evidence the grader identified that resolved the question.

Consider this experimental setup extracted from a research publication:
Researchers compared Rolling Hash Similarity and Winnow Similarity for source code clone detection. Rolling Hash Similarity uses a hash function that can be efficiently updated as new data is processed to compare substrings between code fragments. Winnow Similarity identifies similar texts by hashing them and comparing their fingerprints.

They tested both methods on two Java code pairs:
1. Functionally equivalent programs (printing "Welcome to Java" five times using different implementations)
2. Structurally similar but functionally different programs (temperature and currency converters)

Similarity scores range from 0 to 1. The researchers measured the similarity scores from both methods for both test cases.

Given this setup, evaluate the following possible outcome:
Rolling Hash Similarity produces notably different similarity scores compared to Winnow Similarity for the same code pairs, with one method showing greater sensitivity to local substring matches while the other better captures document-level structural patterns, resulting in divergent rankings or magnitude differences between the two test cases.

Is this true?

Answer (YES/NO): NO